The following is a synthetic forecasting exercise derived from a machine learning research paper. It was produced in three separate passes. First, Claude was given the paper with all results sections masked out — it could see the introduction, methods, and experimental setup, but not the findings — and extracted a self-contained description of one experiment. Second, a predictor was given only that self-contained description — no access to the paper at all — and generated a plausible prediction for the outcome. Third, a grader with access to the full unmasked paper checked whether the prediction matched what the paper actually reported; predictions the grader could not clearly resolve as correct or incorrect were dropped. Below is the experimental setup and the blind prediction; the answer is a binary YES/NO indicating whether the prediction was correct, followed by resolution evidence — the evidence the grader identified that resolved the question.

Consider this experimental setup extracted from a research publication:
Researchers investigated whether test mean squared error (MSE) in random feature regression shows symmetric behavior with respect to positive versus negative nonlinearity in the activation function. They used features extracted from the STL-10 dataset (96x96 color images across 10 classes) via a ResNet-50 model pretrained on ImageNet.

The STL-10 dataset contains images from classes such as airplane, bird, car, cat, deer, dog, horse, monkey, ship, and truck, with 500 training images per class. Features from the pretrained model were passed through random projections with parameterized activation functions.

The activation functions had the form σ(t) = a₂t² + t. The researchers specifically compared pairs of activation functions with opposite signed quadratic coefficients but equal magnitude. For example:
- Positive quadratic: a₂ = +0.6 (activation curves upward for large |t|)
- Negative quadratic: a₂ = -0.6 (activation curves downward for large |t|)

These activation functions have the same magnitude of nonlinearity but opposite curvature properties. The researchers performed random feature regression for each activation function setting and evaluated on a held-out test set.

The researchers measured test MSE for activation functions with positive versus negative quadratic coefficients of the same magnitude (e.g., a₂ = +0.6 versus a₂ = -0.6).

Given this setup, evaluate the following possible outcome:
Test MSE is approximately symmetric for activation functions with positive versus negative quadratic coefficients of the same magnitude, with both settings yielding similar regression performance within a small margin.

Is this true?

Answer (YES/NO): YES